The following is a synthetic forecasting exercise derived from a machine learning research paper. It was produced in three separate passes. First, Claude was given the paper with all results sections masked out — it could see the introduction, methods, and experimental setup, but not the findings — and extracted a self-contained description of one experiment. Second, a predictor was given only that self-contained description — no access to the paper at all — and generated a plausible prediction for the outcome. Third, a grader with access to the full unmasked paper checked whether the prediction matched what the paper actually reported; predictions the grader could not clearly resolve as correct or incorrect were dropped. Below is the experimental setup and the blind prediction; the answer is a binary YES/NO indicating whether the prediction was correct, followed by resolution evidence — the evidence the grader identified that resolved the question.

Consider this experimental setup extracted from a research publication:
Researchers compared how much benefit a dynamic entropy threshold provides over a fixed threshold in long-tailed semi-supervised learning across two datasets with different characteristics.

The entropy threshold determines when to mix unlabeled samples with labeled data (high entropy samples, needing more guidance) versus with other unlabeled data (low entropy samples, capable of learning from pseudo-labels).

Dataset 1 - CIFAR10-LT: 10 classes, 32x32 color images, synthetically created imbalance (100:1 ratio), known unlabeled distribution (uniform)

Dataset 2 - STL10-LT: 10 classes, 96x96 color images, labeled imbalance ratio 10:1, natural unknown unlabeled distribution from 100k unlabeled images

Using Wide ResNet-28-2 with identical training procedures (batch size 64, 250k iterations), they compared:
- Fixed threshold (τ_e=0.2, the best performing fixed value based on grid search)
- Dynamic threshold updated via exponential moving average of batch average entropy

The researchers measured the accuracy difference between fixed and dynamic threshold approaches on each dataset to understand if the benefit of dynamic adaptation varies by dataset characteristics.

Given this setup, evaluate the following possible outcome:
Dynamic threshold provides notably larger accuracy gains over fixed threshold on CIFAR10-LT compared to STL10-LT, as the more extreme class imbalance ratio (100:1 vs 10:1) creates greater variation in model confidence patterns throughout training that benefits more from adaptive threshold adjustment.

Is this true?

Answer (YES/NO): NO